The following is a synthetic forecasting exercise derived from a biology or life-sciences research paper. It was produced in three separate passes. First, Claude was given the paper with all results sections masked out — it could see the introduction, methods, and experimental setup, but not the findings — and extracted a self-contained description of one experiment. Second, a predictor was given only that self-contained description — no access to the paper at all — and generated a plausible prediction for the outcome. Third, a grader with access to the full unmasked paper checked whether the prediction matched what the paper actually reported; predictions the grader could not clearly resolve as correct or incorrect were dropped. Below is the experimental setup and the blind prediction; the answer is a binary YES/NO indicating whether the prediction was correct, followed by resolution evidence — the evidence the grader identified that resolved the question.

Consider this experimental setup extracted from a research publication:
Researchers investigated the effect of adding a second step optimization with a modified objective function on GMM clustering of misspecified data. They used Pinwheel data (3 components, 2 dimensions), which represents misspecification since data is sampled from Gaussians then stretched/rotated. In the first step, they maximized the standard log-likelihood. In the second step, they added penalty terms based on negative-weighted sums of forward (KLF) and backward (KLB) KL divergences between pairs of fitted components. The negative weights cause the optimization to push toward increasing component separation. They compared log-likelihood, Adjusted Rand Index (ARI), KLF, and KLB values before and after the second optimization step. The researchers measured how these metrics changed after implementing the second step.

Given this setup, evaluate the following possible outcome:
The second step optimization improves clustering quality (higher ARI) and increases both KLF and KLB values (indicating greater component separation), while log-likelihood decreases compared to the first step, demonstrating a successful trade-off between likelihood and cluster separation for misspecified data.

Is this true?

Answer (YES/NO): NO